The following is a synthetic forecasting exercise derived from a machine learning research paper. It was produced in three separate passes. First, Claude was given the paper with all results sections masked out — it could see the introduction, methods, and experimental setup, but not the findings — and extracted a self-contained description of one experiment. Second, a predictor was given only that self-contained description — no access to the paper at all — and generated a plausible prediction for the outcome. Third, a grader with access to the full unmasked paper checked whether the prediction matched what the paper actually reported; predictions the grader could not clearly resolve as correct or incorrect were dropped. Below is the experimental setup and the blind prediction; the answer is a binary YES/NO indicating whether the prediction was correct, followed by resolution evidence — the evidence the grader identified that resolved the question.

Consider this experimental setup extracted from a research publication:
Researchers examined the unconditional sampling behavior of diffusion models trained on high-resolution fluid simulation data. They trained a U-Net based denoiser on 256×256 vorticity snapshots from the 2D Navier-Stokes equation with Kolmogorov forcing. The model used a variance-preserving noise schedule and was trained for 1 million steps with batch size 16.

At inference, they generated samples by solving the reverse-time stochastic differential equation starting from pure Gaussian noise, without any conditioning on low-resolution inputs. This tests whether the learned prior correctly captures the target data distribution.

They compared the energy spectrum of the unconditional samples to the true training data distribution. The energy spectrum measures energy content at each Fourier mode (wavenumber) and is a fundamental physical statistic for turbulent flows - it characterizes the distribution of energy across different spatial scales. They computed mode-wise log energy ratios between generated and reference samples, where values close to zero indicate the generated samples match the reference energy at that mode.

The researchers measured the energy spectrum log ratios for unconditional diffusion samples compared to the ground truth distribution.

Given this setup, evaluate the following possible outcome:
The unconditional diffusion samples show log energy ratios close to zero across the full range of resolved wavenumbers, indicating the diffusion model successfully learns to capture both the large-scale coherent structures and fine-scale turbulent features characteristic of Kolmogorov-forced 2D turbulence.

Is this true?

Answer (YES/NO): NO